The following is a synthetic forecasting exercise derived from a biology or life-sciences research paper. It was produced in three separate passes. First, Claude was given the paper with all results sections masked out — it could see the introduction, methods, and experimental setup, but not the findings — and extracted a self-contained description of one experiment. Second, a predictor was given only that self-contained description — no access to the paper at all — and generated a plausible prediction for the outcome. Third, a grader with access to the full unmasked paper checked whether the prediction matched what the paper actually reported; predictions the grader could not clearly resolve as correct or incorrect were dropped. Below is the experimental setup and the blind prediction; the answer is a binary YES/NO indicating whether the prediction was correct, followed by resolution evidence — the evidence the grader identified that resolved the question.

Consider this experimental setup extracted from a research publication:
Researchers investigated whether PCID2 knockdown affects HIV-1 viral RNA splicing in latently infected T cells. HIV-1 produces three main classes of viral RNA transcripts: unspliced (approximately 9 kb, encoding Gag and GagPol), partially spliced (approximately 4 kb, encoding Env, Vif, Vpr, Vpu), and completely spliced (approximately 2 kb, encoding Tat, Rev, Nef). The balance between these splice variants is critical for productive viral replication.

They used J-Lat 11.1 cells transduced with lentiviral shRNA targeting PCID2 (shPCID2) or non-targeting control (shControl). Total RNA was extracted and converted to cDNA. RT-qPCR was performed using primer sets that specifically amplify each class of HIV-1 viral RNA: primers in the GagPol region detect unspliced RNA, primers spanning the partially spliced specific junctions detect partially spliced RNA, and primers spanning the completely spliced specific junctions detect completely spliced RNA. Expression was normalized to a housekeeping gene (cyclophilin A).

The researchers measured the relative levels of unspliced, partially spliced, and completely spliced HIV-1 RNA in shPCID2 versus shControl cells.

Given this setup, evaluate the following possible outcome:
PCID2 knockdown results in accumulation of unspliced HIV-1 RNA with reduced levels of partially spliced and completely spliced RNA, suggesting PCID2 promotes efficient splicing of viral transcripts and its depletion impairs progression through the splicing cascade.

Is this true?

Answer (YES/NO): NO